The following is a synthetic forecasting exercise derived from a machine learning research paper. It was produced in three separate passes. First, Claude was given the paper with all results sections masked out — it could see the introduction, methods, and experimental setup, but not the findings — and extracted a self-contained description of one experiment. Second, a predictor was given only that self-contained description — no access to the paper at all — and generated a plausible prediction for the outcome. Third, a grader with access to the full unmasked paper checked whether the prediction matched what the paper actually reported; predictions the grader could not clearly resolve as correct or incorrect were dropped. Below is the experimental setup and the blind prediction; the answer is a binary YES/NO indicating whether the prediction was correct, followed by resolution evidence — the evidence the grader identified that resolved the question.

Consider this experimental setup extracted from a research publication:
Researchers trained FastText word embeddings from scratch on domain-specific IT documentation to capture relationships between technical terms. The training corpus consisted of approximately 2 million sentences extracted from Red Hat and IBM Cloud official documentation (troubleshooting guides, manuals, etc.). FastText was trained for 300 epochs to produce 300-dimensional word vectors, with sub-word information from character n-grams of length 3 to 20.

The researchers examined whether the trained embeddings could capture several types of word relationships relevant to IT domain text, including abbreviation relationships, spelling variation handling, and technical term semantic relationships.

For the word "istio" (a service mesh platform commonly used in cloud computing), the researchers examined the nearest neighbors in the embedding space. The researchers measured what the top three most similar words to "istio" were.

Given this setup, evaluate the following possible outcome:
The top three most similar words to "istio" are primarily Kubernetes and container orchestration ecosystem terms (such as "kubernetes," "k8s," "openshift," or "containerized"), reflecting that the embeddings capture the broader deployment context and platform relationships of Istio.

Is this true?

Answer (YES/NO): NO